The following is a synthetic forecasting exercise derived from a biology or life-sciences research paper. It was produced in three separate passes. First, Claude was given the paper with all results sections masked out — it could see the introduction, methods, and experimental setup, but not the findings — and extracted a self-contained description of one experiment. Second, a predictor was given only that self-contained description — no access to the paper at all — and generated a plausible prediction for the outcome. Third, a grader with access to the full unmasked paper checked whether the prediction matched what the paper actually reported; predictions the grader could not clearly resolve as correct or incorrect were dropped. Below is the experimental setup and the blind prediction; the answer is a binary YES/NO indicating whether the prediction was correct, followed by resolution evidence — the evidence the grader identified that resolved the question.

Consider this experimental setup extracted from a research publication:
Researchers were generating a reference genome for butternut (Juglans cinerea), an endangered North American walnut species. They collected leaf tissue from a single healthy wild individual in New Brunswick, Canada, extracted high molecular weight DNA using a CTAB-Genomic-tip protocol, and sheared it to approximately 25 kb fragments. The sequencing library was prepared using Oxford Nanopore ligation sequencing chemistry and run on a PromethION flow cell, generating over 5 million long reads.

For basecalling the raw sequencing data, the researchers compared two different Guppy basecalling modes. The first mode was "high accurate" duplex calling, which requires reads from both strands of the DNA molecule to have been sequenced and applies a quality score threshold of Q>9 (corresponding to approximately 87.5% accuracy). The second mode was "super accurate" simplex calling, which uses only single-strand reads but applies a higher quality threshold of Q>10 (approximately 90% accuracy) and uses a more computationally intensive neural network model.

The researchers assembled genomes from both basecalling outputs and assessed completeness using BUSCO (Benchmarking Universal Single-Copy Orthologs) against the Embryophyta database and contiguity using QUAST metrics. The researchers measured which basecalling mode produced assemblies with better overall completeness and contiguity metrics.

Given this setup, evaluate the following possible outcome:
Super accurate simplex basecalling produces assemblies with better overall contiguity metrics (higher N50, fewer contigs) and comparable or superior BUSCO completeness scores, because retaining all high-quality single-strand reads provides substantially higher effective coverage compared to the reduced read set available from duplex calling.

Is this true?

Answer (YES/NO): NO